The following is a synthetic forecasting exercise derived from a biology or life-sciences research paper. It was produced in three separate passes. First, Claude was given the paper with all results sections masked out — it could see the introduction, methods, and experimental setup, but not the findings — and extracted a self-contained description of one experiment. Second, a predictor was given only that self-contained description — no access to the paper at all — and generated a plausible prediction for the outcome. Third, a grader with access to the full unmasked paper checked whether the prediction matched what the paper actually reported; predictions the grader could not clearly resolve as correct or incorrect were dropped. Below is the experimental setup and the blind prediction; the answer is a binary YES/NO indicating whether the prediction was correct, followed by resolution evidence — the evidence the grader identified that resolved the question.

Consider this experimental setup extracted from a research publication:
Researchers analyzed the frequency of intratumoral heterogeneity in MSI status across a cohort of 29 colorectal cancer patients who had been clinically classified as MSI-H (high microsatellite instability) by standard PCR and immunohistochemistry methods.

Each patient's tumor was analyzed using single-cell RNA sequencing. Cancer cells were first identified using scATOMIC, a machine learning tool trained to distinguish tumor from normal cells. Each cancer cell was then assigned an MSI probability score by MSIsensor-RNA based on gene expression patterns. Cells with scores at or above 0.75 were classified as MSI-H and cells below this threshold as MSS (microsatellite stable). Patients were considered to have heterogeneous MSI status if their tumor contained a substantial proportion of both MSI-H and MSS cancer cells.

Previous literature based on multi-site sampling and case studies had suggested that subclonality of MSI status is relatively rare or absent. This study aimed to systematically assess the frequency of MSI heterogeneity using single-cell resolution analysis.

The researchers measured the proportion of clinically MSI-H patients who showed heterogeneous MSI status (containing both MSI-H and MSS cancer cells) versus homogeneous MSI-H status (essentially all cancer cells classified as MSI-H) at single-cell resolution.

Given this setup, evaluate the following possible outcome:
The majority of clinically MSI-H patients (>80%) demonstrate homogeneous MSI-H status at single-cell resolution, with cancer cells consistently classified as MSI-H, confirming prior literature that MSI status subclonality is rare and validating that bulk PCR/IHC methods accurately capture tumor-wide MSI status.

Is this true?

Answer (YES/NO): NO